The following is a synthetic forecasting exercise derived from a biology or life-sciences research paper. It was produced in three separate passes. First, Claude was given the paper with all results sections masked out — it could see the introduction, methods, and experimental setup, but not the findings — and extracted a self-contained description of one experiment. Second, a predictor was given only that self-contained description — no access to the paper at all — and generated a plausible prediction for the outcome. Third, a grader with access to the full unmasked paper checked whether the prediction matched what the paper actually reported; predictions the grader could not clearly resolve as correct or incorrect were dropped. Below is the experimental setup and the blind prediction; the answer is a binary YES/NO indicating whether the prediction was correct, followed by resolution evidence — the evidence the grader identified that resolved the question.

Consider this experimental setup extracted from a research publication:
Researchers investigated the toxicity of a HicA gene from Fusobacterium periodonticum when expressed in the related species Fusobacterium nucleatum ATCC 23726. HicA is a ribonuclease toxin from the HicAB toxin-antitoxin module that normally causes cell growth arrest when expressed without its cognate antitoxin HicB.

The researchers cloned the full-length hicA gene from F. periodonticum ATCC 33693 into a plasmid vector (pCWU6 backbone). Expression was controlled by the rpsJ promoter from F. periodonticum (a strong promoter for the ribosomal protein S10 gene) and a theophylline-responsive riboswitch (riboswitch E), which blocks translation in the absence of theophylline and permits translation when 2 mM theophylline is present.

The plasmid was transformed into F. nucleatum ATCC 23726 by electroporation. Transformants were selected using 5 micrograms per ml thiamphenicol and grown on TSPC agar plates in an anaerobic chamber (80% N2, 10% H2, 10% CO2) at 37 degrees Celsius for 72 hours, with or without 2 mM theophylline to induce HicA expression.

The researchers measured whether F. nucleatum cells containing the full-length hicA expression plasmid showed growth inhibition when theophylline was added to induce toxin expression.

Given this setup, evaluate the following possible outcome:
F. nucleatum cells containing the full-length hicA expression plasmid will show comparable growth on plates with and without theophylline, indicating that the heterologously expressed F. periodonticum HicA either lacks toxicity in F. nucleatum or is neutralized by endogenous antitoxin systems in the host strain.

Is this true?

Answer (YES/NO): YES